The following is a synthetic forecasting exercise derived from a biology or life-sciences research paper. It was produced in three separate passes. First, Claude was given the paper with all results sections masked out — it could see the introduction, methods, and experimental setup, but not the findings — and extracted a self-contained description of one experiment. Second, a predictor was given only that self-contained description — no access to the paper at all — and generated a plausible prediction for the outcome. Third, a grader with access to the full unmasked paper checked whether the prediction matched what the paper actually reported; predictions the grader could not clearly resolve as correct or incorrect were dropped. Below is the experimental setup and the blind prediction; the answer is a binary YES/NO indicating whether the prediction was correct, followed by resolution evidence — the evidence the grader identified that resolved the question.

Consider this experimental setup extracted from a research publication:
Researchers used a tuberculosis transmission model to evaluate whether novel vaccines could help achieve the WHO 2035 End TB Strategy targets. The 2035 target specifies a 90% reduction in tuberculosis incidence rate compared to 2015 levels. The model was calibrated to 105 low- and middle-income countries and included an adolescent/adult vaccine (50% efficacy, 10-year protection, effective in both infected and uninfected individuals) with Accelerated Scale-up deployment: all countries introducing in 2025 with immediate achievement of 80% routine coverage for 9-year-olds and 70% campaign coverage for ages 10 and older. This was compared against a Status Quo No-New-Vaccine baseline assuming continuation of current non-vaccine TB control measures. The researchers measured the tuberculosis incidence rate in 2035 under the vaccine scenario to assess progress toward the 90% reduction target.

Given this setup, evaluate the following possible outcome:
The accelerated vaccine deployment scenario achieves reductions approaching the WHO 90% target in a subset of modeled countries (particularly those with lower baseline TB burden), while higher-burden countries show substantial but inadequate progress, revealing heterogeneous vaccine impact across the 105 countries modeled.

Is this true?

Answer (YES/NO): NO